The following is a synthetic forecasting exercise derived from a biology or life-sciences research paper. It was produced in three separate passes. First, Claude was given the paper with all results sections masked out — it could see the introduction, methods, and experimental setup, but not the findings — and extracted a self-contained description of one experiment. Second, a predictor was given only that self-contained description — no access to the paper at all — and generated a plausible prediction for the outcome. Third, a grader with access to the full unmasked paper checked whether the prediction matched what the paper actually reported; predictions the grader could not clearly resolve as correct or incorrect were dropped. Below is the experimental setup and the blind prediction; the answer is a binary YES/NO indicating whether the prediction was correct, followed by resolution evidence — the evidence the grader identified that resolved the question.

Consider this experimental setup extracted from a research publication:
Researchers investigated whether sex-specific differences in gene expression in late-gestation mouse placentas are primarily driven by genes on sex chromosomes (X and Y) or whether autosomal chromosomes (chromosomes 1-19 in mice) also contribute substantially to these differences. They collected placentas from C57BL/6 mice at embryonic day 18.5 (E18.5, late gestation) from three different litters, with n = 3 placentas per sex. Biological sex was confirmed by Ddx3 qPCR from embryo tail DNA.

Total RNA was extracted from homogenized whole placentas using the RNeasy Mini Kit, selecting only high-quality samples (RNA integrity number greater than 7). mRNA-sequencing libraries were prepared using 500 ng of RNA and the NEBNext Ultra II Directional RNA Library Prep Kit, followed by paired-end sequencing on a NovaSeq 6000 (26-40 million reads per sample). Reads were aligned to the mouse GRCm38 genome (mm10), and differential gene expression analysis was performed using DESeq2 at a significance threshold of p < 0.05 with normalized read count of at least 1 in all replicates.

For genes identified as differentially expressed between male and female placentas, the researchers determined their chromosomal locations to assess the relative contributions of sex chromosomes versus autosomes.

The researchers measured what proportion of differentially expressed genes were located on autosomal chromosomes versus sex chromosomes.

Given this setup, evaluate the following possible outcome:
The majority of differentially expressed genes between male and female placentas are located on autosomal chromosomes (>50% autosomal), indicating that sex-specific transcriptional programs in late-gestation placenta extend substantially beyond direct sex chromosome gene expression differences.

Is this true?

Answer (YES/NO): YES